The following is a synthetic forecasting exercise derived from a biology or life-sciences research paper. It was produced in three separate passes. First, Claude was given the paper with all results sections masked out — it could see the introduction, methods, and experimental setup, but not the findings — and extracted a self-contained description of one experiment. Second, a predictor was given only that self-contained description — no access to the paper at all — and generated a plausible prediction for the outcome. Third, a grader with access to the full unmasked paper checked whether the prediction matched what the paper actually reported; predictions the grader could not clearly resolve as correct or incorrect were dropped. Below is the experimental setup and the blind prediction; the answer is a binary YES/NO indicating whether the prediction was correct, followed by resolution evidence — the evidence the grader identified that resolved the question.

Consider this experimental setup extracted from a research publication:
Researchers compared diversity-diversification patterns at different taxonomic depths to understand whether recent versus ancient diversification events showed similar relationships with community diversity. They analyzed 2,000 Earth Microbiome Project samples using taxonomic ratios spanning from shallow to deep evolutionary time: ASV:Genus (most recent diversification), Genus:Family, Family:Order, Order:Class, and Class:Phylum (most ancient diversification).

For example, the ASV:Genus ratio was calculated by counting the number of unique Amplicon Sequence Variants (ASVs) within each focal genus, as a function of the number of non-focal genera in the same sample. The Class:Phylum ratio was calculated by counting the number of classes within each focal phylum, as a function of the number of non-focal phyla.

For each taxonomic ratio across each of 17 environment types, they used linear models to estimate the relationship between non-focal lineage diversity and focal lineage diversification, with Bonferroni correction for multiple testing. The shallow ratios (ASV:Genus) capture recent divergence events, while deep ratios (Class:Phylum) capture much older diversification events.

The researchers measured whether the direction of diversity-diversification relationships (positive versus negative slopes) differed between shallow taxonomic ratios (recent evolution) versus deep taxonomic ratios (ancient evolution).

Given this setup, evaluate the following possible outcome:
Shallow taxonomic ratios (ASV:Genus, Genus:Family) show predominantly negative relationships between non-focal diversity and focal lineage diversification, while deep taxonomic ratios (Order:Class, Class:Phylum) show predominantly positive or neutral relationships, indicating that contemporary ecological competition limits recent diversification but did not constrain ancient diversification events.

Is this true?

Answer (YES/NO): NO